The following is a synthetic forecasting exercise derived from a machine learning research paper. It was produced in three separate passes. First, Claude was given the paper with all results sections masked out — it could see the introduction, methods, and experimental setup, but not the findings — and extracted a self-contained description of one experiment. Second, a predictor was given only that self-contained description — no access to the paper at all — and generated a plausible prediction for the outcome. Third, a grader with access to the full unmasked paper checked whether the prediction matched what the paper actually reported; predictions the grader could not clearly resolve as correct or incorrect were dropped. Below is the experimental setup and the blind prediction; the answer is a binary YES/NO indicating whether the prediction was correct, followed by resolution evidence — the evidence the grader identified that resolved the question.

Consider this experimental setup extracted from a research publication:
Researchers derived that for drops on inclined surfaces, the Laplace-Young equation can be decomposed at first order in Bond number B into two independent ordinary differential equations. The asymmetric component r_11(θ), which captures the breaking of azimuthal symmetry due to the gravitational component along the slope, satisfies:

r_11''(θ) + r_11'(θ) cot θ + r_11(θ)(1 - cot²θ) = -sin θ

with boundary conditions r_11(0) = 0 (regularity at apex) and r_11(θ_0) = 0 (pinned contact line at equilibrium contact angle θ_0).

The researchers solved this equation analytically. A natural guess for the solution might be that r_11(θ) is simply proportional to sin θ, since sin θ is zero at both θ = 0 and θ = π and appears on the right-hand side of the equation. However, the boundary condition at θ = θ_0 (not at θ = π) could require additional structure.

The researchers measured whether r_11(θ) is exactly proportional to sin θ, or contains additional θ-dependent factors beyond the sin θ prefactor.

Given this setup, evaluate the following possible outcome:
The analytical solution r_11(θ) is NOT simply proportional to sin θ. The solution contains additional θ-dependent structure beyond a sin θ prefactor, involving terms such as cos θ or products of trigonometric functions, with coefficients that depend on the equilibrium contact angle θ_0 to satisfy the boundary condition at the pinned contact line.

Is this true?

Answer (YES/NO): YES